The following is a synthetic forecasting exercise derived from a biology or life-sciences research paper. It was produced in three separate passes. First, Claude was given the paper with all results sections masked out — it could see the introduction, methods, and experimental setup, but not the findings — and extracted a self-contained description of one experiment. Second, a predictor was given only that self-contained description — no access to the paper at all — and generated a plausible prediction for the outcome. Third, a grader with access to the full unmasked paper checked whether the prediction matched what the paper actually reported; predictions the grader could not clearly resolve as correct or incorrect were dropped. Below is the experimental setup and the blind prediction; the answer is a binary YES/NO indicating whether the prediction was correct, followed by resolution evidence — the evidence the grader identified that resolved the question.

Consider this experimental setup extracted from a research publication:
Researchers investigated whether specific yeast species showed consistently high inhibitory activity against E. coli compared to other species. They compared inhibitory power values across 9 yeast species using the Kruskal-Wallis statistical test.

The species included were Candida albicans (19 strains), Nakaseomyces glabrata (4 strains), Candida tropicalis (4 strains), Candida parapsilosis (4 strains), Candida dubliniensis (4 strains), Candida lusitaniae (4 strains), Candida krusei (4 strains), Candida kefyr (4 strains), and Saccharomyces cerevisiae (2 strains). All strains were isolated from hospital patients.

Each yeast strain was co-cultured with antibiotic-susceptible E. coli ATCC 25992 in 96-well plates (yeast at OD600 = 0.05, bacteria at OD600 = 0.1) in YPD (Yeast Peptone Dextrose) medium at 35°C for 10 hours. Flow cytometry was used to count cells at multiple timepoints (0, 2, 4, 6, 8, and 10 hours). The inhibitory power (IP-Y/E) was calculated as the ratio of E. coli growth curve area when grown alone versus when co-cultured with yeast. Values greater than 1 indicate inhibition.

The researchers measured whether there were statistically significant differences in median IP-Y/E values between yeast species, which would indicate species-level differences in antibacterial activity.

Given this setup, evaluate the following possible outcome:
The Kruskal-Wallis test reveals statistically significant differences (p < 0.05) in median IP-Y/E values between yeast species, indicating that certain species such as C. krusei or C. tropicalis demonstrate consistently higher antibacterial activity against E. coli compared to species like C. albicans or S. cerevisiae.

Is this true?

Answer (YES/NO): NO